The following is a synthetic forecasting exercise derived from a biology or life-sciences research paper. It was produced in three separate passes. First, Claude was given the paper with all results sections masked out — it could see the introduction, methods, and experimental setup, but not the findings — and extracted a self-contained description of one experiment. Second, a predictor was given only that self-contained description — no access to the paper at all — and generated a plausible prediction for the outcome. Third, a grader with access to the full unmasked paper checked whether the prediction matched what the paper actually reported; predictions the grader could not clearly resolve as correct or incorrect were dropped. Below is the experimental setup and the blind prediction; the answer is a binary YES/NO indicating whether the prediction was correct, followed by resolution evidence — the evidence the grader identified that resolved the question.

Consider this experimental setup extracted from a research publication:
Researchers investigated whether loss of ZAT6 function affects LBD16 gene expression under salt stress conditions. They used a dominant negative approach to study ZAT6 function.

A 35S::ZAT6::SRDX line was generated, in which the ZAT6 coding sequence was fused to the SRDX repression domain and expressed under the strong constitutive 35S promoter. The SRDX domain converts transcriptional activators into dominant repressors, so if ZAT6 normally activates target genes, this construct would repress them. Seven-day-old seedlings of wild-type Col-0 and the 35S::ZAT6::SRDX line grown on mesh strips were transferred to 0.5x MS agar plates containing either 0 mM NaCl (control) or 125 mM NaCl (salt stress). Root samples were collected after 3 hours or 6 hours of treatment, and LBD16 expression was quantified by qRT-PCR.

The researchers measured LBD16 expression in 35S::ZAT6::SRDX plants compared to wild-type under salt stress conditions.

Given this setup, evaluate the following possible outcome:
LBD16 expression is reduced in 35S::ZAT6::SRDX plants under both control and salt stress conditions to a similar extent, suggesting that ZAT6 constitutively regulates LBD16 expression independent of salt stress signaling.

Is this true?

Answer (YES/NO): NO